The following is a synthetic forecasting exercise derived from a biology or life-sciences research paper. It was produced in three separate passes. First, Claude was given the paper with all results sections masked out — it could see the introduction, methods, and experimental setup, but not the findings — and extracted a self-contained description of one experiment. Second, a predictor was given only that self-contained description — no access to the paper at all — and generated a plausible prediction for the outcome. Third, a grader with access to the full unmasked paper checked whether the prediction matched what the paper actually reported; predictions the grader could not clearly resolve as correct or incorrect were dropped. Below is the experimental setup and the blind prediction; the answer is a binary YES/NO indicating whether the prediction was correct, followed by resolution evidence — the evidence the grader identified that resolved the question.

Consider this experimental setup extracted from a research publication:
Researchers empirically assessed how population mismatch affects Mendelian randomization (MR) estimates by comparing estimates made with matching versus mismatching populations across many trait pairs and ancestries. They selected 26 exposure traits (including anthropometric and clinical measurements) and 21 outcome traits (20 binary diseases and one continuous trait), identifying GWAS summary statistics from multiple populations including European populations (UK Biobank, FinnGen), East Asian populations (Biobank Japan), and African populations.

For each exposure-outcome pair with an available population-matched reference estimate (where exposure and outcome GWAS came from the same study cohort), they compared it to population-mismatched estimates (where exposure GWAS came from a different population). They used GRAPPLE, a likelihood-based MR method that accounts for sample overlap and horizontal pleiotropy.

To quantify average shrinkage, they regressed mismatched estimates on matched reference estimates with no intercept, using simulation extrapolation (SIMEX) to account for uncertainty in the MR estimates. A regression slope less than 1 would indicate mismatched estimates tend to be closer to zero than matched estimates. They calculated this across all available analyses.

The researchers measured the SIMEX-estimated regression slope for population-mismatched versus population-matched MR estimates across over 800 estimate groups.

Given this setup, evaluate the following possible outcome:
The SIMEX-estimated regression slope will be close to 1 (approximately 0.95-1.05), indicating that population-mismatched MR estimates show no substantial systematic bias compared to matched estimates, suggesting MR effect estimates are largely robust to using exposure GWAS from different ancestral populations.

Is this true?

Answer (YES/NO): NO